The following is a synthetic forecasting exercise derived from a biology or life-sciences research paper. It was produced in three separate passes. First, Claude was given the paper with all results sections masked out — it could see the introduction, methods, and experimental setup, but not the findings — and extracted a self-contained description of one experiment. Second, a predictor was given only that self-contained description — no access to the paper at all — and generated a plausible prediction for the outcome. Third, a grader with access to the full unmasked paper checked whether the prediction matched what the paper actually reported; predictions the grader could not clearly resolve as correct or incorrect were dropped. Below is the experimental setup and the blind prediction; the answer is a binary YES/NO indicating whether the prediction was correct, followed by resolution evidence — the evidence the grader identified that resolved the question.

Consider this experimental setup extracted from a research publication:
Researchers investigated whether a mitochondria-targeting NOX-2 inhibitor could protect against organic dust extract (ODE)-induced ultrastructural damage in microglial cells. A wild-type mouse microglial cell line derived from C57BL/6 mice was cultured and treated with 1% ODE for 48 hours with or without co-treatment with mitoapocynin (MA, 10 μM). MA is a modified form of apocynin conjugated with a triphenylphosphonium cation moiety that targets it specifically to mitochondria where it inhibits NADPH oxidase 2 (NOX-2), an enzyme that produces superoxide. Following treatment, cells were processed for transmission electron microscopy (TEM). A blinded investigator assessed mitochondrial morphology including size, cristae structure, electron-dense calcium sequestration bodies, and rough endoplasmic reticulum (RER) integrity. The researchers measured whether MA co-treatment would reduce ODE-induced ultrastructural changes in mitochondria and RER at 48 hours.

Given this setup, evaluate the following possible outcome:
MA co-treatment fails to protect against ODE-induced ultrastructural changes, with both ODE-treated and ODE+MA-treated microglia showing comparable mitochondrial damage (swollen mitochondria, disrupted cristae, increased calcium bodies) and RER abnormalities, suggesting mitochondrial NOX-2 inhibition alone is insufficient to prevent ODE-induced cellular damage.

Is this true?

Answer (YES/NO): NO